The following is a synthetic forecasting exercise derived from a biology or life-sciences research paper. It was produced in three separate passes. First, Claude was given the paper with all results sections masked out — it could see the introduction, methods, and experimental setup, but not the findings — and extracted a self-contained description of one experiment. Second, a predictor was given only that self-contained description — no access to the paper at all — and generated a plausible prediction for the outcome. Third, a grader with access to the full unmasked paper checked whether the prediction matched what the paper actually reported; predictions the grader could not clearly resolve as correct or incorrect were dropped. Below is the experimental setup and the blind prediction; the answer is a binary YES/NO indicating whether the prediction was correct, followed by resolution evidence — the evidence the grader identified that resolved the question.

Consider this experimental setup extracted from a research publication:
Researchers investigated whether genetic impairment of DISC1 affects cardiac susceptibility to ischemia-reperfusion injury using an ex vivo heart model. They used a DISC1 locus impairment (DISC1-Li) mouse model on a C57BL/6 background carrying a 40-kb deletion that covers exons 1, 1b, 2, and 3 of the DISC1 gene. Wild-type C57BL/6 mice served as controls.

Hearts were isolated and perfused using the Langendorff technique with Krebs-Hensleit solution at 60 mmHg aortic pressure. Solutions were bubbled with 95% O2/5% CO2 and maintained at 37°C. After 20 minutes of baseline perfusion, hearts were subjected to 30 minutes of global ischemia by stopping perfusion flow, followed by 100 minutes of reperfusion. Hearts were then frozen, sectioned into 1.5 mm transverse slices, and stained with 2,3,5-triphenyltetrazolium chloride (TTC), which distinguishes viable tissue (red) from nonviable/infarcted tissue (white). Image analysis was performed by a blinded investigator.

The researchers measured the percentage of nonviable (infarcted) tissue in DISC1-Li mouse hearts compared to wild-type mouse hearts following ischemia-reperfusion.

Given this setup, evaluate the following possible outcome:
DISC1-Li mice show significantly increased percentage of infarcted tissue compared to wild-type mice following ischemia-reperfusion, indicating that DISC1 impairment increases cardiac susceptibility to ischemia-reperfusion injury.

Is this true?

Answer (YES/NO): YES